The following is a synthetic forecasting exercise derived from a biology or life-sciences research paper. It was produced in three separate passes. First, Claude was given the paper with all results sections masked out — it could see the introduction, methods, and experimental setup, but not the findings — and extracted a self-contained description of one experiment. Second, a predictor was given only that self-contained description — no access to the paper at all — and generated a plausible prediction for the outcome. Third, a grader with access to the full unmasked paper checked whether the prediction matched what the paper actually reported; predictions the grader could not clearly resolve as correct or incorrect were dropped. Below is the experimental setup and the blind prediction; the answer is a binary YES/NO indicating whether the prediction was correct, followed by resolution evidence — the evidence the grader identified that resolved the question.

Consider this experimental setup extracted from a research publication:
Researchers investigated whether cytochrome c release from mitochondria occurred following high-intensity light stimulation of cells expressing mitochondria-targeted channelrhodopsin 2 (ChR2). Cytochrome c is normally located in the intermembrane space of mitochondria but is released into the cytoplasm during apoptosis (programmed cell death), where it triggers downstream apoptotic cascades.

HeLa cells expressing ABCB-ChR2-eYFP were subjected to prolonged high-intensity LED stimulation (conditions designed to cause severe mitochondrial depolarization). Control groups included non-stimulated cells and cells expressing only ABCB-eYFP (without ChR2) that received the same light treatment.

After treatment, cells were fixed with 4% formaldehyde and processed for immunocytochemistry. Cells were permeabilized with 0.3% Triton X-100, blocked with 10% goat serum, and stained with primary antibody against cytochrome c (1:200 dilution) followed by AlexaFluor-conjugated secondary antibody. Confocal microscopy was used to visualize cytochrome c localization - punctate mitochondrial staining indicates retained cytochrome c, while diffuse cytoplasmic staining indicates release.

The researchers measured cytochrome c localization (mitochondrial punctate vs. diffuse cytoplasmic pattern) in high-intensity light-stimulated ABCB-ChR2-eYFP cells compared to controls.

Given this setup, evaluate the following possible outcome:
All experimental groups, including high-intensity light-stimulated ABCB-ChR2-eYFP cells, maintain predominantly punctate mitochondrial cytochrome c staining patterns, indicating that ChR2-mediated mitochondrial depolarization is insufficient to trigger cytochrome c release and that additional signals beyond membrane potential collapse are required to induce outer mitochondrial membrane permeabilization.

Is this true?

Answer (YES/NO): NO